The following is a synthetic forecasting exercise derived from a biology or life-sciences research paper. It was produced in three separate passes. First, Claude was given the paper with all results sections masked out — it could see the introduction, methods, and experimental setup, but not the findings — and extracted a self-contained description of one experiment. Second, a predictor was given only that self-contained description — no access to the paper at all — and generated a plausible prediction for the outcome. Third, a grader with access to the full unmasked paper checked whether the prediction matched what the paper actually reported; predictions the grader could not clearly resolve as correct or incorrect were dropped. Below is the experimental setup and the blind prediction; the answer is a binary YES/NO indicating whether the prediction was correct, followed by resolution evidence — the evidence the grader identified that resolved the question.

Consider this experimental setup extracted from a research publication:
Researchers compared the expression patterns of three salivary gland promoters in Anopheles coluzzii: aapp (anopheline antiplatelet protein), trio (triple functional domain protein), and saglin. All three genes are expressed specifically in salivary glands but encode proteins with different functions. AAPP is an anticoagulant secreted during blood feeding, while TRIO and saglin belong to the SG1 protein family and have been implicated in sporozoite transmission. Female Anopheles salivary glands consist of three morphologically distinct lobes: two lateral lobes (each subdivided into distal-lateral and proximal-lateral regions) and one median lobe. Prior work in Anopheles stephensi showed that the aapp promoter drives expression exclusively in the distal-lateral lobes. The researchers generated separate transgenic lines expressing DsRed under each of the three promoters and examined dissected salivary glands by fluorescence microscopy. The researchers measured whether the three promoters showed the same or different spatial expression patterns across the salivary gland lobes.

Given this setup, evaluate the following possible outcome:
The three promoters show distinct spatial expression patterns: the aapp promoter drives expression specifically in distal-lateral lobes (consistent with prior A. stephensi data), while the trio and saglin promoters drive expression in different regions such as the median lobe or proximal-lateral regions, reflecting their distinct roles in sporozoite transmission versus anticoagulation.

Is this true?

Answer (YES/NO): YES